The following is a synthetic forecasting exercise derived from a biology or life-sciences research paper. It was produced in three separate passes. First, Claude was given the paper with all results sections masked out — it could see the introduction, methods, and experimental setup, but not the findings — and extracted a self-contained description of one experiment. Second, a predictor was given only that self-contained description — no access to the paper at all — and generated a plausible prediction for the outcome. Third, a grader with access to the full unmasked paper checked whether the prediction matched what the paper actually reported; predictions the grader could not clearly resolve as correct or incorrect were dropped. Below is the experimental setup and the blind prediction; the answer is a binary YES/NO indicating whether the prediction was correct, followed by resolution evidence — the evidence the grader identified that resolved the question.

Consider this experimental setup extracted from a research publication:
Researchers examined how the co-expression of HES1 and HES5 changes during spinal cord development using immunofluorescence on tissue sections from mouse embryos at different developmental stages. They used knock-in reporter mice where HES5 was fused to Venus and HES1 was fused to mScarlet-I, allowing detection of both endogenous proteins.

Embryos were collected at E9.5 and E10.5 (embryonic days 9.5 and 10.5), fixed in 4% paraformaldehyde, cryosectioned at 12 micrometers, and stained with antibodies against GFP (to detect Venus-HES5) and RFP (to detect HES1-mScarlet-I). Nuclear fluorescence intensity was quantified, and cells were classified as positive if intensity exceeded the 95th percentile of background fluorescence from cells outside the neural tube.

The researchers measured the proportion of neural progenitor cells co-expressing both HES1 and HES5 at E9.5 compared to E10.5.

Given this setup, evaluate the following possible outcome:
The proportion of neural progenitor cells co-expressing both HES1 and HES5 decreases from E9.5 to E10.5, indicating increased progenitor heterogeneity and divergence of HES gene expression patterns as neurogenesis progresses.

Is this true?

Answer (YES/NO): YES